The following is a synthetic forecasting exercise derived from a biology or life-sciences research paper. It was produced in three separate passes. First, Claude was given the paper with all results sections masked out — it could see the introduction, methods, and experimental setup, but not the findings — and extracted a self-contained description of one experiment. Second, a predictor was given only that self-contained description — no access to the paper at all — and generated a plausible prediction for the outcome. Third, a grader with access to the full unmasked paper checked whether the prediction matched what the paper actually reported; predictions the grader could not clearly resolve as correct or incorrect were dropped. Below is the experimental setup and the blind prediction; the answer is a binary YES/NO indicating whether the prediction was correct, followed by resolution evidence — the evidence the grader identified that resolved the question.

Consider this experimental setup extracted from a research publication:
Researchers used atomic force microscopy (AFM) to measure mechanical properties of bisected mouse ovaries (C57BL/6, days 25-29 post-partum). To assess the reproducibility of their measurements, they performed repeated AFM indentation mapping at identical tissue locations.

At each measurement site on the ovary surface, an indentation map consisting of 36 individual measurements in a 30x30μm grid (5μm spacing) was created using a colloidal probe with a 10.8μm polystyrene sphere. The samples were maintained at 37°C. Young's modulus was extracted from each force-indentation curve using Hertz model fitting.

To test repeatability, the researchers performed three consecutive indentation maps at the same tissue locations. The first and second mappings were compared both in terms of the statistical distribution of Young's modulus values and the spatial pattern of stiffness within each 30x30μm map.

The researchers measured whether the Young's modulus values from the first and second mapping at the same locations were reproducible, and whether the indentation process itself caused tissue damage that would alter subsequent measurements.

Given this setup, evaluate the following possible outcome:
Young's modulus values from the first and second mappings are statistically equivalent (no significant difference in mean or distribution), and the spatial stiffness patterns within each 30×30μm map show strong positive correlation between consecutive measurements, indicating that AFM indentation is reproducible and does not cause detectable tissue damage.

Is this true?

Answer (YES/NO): YES